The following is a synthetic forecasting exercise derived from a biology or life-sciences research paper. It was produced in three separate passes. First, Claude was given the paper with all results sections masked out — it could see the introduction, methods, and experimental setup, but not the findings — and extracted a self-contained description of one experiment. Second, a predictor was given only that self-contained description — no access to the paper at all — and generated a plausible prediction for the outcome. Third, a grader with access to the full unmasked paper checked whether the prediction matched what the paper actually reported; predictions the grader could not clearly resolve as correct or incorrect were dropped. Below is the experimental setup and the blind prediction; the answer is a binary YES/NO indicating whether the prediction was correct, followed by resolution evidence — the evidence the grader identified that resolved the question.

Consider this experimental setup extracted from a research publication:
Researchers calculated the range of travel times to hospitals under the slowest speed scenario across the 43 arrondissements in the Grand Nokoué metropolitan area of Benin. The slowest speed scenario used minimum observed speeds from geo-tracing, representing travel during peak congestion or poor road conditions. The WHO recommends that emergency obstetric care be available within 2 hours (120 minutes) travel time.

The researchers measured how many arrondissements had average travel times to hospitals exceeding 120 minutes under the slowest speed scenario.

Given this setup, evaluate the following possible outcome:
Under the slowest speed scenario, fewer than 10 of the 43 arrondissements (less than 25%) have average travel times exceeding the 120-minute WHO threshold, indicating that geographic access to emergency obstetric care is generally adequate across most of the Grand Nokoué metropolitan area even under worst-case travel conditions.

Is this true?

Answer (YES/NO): NO